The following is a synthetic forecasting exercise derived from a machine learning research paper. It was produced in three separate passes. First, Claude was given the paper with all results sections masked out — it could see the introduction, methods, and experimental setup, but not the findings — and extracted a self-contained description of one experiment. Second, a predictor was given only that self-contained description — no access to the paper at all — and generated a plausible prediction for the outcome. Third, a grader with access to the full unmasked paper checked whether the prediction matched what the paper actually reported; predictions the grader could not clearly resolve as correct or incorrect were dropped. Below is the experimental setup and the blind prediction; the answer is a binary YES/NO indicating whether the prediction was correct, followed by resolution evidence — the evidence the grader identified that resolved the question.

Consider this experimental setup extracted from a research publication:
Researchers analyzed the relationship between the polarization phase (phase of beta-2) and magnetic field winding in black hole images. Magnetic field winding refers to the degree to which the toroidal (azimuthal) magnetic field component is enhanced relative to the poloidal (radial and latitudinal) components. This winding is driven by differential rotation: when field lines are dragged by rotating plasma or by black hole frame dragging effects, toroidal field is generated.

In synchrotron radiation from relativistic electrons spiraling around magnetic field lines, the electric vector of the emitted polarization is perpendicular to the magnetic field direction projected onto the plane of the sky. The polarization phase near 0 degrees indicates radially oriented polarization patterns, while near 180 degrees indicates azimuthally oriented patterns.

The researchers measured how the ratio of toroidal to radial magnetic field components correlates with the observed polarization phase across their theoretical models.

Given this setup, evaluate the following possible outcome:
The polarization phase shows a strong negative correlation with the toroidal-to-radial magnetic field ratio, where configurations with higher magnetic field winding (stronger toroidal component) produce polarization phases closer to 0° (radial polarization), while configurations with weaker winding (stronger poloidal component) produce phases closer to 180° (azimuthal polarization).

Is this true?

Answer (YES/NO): NO